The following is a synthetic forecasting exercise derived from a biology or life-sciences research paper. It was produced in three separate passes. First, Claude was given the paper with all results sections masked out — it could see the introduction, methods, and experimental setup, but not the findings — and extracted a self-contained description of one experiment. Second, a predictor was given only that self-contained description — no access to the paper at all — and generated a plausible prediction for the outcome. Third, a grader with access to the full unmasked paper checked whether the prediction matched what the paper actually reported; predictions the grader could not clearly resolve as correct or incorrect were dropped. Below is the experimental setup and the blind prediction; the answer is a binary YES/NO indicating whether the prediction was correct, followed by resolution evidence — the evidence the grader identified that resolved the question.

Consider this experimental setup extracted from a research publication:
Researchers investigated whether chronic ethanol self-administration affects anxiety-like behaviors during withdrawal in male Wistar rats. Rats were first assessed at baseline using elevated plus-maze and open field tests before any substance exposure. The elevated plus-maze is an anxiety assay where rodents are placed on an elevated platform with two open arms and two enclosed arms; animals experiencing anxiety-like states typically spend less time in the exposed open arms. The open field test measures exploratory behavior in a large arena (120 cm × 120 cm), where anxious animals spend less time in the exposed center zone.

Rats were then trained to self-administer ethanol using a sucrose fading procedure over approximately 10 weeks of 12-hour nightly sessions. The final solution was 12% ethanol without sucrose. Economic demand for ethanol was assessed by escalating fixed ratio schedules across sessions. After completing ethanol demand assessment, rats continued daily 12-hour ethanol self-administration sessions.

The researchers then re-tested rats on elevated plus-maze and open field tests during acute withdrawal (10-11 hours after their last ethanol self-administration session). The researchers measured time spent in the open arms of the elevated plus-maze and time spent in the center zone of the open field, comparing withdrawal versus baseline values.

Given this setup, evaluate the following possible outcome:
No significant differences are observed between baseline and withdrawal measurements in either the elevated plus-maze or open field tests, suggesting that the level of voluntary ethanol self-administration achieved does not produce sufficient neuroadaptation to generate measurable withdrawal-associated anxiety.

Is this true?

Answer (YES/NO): NO